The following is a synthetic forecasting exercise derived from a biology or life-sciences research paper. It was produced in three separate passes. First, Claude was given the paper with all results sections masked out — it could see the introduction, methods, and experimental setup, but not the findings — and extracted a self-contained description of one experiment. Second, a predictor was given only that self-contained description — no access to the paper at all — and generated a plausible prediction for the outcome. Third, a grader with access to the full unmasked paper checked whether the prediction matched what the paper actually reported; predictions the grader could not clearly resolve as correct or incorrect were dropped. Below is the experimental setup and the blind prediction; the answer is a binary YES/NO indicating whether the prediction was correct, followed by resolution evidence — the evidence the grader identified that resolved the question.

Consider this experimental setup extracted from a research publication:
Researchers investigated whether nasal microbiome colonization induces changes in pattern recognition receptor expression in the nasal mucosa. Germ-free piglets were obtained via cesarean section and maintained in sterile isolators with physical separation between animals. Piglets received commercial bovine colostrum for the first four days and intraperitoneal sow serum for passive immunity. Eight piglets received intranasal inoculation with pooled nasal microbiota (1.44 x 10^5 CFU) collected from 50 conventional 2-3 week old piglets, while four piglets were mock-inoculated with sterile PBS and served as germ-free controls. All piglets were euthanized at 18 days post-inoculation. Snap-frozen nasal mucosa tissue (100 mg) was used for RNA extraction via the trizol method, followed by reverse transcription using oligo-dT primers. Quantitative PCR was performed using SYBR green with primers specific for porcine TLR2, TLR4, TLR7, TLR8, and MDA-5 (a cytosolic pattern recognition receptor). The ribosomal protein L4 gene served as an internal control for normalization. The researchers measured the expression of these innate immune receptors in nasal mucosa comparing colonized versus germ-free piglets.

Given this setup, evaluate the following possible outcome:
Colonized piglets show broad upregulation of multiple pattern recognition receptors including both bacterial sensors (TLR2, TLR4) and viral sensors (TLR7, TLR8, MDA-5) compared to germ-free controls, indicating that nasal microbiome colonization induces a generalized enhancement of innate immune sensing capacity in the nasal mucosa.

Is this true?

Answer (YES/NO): YES